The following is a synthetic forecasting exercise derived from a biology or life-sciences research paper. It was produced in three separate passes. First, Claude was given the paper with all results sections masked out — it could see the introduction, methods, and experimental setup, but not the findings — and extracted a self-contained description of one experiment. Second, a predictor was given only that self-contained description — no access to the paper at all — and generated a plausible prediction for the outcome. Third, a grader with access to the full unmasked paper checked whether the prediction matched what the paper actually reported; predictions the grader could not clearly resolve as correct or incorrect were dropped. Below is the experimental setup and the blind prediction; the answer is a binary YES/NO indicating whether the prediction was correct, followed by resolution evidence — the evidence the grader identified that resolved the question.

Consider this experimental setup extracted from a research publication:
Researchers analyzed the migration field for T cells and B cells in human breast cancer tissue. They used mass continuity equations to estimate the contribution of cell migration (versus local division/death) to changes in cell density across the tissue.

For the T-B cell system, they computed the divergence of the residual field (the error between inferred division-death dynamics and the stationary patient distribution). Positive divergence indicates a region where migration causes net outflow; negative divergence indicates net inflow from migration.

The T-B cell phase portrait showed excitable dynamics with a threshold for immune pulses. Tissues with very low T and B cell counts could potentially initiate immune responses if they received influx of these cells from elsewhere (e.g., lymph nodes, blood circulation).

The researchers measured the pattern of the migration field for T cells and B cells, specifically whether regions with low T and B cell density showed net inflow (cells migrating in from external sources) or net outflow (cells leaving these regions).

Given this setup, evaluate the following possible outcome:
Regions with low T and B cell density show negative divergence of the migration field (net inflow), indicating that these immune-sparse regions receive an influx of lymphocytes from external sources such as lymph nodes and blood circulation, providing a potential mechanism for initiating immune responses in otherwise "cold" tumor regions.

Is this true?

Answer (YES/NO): YES